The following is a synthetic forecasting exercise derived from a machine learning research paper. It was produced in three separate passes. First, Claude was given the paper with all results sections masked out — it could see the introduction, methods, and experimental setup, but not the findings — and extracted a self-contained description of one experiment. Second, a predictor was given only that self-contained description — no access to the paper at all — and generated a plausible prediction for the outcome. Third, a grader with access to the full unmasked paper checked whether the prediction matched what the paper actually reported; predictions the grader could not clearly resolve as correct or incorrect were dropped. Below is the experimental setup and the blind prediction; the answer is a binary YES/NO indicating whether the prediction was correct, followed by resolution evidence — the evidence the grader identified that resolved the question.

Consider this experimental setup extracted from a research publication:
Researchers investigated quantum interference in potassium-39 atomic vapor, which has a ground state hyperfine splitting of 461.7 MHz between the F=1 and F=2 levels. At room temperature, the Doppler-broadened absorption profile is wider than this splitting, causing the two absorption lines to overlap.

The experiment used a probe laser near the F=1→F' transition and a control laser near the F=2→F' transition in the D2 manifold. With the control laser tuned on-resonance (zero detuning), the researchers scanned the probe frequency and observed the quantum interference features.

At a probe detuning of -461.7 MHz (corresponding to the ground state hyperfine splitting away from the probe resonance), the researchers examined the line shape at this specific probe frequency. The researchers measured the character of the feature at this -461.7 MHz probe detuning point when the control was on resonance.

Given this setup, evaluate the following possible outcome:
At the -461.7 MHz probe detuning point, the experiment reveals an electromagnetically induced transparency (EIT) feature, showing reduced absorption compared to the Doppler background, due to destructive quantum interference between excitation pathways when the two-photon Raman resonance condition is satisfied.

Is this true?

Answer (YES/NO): NO